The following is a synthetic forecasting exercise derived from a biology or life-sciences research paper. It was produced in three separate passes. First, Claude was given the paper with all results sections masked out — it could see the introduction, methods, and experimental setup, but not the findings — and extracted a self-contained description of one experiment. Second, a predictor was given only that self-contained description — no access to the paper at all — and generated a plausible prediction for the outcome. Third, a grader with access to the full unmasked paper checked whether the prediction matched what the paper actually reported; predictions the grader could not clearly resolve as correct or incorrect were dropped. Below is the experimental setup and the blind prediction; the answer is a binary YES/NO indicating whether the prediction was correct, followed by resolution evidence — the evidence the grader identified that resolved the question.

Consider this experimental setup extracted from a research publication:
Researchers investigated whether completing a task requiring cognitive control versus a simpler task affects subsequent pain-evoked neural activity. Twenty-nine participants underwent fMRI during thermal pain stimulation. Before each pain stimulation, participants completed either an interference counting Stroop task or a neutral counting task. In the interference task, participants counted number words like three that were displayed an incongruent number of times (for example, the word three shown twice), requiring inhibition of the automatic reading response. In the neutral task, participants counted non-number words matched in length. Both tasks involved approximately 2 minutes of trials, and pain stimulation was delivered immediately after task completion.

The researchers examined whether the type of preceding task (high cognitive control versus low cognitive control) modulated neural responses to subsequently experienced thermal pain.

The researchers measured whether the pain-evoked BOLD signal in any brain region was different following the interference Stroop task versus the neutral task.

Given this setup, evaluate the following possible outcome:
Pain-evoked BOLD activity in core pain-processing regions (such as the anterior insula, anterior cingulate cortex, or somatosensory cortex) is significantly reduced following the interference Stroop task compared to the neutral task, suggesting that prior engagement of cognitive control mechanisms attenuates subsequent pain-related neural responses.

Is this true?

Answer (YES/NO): NO